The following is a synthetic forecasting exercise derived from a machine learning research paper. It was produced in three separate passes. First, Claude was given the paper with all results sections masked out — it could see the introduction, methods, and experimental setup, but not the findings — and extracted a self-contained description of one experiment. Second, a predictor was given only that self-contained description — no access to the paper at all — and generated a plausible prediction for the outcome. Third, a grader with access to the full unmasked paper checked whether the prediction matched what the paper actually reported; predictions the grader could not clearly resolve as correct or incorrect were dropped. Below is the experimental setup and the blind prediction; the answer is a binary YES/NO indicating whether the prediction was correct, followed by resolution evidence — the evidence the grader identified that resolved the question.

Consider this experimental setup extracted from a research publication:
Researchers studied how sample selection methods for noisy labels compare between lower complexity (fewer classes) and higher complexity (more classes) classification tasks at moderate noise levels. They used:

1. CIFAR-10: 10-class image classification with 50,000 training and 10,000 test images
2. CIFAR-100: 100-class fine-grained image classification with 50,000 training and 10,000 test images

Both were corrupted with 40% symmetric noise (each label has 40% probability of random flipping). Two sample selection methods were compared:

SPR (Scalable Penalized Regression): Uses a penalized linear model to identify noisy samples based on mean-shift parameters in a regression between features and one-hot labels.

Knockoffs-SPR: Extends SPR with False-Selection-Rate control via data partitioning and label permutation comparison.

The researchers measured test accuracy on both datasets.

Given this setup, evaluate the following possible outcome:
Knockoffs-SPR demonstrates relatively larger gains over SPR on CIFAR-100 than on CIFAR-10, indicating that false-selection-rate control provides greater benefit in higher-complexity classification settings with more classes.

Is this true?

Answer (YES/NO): NO